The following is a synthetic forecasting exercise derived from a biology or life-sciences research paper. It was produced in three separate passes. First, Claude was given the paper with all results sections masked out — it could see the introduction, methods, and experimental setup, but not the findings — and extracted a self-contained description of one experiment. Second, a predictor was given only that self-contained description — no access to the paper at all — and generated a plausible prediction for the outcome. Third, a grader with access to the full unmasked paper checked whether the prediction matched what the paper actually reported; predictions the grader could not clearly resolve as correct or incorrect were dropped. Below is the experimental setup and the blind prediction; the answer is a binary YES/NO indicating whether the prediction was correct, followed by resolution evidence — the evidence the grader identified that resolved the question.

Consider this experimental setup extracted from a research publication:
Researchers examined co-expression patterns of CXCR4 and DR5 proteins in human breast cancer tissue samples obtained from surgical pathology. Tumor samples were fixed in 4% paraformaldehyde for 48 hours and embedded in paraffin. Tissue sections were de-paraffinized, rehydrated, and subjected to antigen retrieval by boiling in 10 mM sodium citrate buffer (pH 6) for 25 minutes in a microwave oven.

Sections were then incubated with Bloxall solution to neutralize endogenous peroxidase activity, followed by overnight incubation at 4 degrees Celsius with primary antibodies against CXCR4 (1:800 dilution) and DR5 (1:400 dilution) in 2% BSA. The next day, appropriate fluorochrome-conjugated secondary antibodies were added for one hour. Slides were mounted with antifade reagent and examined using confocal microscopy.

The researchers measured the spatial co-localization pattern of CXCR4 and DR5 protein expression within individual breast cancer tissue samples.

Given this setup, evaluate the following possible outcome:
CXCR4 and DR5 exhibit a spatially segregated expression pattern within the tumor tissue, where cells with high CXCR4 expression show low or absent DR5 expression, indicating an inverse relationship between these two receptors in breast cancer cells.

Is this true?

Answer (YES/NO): YES